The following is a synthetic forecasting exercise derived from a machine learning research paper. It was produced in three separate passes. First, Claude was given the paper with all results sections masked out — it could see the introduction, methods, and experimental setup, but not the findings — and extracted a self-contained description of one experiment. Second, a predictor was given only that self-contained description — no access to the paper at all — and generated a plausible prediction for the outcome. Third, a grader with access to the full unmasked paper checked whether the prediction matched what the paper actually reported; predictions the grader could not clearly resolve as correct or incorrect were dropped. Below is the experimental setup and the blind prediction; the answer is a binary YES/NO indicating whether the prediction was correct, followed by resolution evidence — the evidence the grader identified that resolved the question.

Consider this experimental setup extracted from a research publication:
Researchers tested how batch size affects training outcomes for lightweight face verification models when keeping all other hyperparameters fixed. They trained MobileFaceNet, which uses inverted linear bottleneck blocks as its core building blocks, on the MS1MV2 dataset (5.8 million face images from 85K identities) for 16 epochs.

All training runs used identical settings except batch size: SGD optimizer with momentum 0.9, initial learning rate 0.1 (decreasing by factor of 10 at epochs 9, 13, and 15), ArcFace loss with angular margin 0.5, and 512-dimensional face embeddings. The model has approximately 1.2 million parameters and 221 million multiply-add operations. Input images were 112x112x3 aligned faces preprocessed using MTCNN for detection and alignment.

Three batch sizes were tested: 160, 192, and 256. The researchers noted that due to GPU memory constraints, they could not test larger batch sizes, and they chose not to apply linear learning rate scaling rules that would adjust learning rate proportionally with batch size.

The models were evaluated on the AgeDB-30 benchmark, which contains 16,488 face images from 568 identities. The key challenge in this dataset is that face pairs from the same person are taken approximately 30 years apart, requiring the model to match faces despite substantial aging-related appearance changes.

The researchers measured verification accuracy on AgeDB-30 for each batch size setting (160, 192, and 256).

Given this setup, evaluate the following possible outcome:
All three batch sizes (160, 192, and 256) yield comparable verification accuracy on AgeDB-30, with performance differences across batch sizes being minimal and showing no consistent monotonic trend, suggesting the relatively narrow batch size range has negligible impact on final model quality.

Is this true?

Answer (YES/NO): NO